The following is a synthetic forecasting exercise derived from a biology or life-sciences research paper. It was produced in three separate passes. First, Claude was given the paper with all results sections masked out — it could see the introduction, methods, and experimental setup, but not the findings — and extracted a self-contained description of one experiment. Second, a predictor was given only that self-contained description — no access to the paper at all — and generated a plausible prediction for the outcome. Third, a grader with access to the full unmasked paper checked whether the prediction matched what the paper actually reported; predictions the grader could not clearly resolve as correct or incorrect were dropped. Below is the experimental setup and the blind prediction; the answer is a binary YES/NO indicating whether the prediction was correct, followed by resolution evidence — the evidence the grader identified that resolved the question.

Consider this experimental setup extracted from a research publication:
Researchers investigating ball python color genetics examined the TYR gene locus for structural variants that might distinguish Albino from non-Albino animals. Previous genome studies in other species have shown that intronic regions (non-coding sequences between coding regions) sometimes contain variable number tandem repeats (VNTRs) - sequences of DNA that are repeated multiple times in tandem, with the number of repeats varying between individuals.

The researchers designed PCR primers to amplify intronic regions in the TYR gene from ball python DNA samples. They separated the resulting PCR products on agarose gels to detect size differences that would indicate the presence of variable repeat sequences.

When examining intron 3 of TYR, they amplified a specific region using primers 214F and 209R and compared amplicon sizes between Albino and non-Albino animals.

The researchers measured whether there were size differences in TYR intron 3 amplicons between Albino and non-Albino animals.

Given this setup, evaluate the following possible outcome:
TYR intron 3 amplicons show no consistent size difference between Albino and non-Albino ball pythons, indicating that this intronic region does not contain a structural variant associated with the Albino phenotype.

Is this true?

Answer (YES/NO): YES